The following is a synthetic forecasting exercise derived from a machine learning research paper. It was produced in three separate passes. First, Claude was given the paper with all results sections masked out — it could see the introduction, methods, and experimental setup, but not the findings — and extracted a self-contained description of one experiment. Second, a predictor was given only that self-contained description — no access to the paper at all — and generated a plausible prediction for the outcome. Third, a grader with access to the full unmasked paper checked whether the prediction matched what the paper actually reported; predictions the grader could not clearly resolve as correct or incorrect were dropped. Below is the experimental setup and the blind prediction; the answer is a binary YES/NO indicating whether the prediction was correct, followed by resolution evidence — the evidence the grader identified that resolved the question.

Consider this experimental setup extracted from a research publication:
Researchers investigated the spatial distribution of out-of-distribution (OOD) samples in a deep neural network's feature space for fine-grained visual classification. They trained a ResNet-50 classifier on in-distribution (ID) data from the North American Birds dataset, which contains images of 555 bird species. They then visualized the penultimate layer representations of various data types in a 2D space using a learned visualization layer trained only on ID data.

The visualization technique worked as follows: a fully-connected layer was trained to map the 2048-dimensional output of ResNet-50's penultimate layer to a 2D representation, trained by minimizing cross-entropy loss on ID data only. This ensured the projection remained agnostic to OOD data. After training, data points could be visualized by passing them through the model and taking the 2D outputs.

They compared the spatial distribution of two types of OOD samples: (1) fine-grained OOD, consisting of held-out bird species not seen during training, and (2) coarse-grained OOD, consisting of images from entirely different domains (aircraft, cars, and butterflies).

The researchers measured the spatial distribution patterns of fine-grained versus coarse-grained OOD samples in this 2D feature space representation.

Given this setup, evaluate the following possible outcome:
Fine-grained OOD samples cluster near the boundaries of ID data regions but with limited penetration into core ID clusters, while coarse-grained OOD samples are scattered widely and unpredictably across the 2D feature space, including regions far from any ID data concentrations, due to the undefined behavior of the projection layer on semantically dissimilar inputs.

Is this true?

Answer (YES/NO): NO